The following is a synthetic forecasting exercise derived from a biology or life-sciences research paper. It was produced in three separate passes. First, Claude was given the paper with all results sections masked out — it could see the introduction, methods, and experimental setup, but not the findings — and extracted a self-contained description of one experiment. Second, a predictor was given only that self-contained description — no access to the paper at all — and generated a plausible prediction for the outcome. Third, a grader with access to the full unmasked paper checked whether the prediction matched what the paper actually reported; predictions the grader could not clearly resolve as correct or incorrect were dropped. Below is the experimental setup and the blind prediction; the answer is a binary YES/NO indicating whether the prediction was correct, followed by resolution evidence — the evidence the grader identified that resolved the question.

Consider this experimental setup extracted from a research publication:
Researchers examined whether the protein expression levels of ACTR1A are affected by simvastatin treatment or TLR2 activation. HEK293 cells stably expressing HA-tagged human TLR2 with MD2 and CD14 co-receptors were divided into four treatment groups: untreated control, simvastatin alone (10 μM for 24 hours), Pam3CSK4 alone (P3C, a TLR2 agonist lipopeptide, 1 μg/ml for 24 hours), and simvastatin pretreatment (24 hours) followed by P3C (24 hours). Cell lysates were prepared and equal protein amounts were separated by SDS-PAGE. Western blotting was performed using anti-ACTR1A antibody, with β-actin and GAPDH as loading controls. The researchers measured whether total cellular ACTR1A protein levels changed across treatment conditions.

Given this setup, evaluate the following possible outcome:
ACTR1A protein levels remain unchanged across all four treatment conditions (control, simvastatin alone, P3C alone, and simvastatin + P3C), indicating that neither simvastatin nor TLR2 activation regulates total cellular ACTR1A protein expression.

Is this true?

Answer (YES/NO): NO